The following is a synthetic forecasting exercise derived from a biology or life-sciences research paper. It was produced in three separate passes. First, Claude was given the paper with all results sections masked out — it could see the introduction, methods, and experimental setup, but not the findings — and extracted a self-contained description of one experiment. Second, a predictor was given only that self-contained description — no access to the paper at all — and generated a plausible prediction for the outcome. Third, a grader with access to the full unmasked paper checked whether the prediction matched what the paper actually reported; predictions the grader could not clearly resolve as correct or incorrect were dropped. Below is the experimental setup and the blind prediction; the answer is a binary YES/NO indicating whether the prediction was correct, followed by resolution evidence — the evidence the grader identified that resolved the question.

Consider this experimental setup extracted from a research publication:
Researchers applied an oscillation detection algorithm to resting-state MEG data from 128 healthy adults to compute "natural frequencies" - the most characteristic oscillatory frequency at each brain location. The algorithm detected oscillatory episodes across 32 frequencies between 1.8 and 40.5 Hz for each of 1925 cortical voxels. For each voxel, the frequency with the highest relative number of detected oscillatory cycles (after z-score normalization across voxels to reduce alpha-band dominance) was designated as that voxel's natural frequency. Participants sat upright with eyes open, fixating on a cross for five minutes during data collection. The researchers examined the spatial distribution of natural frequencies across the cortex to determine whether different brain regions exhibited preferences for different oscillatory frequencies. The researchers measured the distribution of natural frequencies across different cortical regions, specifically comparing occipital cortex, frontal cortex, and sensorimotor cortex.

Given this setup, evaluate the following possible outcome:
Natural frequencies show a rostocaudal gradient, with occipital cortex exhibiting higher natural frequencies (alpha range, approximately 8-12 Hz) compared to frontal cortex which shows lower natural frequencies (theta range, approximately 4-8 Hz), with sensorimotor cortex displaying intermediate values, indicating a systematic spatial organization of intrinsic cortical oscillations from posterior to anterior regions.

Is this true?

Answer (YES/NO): NO